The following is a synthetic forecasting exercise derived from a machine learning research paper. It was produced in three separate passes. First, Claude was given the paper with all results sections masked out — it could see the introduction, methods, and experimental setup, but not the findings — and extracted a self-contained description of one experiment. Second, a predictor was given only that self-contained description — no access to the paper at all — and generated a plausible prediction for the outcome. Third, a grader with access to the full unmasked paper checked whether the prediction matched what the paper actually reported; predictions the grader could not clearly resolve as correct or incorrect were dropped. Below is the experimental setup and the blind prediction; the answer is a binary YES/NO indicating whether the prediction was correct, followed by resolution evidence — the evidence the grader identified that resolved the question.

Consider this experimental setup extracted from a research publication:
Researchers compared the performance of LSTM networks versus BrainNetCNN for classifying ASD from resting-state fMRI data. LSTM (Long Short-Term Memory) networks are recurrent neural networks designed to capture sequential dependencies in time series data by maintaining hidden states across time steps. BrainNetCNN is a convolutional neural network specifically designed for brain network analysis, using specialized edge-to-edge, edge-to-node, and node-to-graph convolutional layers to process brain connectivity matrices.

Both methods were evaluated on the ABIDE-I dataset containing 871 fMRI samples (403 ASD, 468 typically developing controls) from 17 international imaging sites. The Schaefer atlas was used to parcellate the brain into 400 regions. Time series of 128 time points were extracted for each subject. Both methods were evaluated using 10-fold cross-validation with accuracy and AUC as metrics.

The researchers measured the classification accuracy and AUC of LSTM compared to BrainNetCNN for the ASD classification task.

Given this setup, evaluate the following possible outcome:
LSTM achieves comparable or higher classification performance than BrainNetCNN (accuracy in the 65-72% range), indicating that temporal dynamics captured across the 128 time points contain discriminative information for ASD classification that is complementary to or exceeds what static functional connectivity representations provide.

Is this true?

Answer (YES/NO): YES